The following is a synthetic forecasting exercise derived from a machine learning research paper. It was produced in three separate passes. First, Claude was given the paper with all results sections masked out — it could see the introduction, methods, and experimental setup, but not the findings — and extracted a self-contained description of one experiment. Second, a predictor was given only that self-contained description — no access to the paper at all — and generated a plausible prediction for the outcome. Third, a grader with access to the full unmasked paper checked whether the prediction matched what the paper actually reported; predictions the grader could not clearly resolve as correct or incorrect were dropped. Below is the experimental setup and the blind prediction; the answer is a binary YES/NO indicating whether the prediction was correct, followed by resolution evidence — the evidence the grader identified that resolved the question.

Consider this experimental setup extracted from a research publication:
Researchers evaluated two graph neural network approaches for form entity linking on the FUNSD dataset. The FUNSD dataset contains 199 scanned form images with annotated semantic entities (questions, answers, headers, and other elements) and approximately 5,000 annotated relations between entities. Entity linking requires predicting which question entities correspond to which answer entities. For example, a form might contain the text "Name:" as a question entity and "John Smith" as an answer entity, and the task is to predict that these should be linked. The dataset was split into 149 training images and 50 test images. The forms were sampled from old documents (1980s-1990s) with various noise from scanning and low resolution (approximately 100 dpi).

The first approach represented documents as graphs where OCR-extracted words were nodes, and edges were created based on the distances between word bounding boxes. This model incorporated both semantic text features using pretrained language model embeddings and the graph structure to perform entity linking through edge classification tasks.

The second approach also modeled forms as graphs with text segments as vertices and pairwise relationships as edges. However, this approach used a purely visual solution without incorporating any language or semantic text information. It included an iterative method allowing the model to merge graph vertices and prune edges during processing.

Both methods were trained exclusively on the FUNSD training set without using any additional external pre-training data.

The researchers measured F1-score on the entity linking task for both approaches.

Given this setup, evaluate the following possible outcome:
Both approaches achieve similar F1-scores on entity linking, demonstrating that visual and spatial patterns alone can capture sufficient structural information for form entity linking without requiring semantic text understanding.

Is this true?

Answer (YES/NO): NO